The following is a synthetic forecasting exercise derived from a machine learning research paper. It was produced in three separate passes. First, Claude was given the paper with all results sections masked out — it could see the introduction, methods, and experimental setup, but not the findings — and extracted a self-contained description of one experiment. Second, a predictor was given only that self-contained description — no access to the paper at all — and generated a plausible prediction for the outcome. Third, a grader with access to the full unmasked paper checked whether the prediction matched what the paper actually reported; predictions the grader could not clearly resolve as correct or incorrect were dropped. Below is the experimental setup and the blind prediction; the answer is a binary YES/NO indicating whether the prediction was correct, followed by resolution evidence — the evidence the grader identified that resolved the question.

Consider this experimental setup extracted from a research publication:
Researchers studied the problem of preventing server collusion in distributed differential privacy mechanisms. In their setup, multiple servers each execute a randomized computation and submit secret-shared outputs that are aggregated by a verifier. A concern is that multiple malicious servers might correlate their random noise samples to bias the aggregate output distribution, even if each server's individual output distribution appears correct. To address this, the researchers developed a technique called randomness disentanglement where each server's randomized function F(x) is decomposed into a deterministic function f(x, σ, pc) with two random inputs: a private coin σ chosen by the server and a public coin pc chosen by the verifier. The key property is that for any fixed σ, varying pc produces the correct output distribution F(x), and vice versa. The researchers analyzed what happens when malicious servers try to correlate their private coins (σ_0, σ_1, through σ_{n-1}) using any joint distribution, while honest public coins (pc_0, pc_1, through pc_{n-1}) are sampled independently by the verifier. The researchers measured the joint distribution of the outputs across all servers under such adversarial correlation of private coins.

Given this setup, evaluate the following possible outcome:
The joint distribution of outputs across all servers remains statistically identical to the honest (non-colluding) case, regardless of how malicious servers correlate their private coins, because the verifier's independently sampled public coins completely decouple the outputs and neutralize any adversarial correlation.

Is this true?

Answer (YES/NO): YES